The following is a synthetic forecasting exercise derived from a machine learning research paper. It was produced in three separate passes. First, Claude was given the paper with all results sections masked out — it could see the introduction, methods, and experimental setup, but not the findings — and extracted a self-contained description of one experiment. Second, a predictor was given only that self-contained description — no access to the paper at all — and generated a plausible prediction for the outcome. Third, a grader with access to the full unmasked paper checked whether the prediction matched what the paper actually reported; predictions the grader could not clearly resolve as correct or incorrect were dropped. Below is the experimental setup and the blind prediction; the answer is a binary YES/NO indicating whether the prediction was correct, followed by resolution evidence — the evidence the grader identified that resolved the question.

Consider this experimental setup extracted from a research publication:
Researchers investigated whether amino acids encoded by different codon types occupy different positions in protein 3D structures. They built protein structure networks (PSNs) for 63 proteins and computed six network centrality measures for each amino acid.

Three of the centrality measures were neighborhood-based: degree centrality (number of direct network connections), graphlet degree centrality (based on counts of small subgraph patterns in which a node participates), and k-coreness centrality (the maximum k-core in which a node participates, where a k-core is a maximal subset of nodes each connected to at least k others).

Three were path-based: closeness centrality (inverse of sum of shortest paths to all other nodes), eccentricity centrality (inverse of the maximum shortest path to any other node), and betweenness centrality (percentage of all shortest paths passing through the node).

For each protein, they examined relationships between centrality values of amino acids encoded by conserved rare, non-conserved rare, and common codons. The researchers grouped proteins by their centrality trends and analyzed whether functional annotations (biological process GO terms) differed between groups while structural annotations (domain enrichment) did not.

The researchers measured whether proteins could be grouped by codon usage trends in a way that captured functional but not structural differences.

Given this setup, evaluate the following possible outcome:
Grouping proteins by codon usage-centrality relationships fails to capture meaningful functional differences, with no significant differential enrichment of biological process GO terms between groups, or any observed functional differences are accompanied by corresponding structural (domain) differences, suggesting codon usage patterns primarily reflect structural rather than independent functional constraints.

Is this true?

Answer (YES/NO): NO